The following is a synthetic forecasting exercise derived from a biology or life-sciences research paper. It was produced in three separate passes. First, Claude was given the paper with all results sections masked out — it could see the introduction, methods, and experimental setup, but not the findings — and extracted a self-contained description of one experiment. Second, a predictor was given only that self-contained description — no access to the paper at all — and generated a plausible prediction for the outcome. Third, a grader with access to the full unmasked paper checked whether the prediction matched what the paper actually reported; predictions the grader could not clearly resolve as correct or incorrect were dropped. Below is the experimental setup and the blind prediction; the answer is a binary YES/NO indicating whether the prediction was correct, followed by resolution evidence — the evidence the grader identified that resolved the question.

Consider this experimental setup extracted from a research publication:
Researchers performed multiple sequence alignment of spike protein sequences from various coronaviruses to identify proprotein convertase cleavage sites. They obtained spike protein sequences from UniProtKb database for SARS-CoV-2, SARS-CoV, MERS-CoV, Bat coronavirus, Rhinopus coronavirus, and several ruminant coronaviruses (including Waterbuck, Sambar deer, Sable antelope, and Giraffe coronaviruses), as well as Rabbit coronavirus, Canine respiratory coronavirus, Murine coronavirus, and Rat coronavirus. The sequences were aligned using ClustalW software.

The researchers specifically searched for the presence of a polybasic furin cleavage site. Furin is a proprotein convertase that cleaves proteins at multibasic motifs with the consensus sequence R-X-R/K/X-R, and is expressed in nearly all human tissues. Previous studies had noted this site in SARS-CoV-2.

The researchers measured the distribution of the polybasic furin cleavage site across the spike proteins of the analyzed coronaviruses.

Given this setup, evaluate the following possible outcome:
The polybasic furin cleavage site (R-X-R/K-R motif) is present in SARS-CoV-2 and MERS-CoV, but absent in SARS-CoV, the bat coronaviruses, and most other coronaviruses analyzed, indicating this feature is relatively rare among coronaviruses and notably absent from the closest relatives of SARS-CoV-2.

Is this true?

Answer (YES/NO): NO